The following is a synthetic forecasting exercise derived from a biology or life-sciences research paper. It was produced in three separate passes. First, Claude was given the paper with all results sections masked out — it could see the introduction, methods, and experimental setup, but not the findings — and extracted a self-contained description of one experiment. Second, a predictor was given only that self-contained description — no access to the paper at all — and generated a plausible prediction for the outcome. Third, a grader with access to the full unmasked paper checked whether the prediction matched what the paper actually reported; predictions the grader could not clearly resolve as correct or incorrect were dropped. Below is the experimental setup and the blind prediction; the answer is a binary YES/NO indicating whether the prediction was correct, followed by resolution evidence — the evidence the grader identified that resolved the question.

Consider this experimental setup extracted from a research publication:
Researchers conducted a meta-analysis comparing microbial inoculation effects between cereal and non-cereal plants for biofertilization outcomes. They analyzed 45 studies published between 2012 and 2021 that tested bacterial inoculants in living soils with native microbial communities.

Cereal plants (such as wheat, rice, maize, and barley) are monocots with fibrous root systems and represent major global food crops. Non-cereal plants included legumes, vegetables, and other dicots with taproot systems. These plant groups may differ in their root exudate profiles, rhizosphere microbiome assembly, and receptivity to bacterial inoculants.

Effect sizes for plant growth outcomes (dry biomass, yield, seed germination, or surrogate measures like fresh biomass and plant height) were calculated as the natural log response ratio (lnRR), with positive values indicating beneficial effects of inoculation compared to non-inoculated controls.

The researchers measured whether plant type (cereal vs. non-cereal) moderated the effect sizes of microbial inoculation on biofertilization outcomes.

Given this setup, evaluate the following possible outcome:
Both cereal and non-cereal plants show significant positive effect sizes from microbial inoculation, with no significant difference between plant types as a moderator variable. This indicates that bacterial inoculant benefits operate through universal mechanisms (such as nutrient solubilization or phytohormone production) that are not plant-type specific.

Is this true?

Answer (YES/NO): NO